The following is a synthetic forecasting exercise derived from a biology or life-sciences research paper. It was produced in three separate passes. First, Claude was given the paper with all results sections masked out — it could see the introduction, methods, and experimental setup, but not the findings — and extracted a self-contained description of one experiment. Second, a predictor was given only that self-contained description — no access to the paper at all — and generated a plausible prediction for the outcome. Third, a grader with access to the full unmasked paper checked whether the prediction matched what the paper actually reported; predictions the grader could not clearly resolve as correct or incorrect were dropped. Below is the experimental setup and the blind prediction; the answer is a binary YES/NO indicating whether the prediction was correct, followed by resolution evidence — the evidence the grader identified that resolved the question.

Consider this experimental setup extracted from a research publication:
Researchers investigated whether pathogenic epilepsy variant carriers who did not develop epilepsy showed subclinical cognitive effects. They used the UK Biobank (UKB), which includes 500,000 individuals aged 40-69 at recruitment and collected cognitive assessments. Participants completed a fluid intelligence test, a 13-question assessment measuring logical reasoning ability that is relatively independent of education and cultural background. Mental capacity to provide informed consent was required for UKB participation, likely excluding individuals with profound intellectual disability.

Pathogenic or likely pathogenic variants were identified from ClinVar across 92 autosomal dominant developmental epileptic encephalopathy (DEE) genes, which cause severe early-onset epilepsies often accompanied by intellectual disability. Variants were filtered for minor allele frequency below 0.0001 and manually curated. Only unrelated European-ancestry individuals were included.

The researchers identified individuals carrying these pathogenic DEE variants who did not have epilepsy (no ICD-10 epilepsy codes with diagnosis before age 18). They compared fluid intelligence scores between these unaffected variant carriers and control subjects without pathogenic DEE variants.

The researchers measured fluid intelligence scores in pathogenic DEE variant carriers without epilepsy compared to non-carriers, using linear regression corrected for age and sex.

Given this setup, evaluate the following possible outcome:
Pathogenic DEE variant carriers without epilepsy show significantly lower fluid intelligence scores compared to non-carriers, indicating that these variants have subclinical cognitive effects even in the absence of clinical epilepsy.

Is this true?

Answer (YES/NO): NO